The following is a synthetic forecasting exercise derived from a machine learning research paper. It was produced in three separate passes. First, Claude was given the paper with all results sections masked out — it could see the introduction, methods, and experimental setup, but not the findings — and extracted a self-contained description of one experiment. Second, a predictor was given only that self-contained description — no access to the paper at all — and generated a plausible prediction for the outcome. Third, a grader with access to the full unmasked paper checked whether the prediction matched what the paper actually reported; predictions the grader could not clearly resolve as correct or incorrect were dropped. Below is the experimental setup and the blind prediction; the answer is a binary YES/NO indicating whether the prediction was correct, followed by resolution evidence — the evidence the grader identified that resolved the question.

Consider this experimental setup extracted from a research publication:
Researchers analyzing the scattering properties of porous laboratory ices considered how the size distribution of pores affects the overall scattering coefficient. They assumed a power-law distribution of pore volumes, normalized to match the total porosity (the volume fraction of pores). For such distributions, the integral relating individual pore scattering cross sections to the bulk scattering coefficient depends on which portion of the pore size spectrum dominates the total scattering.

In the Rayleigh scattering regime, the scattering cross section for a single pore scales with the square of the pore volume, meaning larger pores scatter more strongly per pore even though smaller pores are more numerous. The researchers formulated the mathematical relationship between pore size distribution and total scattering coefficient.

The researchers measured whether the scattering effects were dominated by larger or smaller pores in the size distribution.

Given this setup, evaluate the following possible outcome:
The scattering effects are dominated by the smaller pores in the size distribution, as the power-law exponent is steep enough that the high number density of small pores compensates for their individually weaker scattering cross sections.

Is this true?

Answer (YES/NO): NO